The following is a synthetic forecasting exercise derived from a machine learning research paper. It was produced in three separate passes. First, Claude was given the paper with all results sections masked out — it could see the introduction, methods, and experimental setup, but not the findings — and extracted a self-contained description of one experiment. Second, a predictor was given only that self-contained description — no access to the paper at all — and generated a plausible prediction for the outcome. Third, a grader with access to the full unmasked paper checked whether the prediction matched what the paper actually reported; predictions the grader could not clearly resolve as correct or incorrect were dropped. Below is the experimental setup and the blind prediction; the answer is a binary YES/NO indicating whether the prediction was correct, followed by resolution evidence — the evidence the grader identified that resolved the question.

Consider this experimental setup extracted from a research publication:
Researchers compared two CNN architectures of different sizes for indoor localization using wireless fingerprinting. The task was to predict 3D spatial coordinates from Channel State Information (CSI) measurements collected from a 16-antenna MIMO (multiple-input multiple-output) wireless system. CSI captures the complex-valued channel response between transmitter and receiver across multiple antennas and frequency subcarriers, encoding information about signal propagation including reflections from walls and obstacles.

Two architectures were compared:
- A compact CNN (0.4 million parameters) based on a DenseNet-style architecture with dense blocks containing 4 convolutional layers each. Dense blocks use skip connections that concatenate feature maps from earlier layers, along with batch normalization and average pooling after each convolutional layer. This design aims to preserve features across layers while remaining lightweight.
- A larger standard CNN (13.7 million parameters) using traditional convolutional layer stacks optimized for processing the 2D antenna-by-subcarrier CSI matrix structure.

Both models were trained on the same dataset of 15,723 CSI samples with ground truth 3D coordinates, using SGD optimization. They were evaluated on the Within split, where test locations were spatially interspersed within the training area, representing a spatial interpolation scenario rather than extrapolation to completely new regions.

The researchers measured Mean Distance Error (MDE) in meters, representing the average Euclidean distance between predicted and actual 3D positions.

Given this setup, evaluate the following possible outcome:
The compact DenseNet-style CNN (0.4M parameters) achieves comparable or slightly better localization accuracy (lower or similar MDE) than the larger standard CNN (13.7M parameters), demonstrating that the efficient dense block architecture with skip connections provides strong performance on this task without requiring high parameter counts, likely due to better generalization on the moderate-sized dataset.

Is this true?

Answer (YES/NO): YES